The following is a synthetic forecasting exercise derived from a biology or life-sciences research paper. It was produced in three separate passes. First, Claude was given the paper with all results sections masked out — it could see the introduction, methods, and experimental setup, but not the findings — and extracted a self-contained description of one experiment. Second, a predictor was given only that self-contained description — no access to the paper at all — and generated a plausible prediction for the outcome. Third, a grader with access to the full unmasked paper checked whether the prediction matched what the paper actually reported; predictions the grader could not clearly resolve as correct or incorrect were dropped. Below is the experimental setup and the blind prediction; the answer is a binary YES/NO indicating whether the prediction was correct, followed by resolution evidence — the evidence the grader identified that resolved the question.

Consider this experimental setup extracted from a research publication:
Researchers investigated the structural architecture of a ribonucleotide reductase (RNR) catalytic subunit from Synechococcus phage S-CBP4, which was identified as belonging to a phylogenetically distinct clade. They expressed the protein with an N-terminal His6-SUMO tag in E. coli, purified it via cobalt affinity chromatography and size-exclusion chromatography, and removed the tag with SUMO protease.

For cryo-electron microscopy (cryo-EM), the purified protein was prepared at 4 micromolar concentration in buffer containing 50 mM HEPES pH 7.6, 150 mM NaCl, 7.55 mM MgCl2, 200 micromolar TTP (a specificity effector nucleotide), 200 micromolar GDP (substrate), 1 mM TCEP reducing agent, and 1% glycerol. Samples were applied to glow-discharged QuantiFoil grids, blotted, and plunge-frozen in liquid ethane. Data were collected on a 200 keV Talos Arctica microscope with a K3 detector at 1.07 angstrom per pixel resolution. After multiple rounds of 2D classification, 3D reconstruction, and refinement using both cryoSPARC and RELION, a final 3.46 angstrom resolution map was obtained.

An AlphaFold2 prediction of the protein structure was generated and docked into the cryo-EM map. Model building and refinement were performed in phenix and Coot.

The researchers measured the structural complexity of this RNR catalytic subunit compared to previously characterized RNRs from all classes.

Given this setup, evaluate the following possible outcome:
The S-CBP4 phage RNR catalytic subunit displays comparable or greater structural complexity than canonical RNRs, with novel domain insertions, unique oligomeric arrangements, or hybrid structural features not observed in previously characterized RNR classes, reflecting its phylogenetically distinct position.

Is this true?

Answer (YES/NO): NO